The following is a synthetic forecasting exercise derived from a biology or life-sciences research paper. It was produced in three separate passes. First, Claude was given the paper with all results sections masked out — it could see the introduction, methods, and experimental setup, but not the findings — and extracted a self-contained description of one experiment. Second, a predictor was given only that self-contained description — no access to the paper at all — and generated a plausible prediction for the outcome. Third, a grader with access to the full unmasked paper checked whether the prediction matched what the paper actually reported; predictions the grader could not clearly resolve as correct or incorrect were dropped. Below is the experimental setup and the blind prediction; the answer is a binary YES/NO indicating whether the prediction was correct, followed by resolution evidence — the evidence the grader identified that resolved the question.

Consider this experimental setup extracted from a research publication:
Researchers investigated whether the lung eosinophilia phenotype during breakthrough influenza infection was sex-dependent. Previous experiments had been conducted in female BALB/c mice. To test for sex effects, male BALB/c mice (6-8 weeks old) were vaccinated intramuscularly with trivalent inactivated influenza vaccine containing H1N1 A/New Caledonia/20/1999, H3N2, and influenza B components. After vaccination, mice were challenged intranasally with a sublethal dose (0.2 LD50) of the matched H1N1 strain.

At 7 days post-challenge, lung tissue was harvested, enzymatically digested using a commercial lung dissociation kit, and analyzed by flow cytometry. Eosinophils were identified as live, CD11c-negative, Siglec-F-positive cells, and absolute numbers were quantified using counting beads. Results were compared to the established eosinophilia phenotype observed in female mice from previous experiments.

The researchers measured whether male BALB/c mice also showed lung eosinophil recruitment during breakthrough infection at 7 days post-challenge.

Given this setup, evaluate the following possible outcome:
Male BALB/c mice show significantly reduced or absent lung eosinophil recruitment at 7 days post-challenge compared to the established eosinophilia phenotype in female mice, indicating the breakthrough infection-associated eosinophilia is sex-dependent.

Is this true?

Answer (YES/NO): NO